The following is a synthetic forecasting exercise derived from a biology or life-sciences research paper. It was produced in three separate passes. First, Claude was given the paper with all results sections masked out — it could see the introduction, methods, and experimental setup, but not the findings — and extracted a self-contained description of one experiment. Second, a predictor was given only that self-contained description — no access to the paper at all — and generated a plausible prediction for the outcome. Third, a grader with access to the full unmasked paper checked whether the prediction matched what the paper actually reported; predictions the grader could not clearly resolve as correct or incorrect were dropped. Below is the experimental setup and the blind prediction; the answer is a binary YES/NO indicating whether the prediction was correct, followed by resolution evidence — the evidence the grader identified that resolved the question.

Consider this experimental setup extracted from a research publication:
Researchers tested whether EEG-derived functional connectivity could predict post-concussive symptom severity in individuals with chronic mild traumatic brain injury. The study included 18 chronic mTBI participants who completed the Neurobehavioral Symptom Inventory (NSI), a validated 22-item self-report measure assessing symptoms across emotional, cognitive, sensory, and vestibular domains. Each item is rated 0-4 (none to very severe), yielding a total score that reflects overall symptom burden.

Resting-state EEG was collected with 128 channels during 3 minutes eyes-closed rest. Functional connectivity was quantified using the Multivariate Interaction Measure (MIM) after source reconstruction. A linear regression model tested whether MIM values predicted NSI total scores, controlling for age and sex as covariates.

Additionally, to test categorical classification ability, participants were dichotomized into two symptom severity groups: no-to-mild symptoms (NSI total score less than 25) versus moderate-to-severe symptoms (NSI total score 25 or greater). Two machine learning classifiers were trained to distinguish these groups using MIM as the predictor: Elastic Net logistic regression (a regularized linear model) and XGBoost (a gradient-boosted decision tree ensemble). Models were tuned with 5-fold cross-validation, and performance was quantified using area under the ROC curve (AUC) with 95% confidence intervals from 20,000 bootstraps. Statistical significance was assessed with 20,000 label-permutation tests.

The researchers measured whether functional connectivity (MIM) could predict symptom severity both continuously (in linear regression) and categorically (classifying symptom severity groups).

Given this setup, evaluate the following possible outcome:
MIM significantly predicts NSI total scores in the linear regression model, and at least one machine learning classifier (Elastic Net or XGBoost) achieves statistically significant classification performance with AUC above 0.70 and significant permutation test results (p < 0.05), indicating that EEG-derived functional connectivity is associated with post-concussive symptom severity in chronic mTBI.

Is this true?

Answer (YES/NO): YES